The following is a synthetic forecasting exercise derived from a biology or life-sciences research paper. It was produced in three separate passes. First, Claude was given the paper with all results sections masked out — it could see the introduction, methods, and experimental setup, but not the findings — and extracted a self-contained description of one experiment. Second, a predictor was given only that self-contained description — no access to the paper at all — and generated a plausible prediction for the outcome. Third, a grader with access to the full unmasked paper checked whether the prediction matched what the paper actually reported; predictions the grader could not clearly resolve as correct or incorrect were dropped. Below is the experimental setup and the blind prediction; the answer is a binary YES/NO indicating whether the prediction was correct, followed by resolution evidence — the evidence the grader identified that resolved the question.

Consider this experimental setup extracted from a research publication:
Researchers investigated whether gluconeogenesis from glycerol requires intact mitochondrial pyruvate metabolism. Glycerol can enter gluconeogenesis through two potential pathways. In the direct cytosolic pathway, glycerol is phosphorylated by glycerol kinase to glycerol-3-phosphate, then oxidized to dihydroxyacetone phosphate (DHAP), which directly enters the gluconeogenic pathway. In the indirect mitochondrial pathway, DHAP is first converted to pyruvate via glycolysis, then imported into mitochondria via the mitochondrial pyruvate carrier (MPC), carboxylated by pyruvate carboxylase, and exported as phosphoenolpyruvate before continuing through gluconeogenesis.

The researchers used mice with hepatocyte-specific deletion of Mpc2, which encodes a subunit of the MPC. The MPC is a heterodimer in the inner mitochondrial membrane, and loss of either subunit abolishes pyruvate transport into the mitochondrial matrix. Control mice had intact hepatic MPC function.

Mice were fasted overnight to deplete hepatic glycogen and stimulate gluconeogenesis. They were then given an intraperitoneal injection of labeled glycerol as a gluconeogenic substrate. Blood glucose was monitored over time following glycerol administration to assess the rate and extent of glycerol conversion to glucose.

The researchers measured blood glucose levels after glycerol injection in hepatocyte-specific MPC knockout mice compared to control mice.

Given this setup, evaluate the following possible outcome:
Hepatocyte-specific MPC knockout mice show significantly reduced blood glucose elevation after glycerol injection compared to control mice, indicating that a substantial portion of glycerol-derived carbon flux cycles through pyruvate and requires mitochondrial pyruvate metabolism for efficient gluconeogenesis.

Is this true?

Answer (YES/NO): NO